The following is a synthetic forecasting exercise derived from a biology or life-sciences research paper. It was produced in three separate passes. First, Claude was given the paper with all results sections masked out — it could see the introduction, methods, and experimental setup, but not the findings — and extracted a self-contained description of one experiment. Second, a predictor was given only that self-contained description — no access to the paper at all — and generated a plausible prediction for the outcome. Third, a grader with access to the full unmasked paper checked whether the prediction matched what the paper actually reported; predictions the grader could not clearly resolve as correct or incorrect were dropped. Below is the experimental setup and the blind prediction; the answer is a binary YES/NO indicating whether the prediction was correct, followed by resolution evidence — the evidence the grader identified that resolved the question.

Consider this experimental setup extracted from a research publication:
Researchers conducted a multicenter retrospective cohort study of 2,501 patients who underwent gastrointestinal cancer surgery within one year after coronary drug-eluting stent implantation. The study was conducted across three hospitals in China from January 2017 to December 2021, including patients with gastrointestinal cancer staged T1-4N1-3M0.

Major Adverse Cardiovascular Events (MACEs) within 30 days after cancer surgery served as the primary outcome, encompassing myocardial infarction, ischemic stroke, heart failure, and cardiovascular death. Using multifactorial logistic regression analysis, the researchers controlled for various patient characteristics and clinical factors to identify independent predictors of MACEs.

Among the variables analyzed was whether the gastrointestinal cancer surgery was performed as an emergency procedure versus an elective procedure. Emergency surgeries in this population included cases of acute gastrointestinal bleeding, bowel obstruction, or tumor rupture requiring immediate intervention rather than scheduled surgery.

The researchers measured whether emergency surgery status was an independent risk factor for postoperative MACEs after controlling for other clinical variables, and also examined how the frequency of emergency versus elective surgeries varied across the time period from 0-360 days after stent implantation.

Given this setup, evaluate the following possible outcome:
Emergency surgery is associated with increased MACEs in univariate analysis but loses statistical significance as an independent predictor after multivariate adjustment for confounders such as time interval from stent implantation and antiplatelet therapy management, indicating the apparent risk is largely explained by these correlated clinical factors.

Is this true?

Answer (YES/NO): NO